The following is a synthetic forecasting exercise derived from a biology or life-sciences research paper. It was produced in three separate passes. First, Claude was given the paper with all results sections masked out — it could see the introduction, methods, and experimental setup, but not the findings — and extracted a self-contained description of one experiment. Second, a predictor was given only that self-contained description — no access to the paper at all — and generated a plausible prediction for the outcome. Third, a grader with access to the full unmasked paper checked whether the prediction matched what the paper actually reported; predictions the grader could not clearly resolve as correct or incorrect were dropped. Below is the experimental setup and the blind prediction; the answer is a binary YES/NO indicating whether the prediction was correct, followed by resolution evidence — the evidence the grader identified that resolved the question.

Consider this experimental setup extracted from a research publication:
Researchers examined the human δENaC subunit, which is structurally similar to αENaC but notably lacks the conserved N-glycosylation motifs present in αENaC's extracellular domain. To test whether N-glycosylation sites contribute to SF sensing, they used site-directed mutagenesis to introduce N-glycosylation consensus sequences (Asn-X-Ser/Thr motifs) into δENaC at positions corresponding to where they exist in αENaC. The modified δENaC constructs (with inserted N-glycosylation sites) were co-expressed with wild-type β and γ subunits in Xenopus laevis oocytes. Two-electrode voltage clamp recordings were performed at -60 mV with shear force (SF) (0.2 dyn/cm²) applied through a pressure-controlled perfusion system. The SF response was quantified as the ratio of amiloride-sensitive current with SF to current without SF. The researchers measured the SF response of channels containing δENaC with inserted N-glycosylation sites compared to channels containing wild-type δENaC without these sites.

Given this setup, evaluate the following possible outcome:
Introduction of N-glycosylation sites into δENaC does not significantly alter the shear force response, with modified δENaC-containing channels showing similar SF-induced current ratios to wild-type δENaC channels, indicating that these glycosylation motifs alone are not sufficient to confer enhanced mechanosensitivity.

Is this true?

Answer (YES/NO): NO